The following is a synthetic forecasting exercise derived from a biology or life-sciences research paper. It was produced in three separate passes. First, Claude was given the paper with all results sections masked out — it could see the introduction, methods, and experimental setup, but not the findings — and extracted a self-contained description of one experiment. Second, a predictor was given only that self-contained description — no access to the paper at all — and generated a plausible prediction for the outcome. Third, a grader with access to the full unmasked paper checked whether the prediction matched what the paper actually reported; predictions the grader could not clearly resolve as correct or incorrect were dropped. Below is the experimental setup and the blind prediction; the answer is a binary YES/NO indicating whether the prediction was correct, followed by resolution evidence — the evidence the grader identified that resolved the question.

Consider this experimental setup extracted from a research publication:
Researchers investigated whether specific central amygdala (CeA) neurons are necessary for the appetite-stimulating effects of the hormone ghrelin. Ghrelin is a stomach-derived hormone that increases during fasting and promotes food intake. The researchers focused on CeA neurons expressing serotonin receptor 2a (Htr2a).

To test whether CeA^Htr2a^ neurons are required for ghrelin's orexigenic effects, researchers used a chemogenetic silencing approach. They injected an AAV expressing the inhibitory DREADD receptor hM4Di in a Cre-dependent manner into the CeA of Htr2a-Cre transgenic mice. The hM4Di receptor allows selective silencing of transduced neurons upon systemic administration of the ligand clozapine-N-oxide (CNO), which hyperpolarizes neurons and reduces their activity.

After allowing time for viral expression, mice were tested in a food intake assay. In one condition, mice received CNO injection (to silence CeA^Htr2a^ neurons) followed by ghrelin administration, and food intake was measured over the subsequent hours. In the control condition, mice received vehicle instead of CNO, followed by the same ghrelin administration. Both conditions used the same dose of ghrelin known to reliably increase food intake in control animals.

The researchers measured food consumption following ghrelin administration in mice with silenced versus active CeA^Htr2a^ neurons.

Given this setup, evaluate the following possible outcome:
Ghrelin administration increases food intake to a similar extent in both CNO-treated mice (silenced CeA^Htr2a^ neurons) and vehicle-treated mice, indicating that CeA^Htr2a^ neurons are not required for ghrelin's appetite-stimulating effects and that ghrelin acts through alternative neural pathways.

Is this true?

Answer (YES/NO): NO